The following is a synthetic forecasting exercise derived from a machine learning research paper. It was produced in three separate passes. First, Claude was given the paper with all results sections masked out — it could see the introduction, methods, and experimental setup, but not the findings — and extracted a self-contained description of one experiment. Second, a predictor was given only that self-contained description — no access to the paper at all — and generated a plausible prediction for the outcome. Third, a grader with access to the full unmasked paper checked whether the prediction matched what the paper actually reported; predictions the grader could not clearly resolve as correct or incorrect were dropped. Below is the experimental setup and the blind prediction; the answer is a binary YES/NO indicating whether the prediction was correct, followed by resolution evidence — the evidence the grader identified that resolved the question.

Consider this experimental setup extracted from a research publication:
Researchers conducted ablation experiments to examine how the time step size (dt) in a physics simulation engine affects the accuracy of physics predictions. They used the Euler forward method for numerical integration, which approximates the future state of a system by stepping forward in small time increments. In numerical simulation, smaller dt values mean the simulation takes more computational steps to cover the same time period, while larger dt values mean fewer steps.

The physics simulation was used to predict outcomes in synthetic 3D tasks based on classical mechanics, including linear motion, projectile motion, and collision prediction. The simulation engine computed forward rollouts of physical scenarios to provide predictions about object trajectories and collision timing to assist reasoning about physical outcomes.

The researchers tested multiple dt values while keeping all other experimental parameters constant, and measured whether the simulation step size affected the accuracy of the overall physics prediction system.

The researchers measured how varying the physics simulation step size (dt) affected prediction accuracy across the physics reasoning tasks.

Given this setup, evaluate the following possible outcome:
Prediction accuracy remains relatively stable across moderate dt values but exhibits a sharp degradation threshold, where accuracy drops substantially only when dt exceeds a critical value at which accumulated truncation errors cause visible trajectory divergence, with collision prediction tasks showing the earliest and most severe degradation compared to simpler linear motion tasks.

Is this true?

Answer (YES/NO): NO